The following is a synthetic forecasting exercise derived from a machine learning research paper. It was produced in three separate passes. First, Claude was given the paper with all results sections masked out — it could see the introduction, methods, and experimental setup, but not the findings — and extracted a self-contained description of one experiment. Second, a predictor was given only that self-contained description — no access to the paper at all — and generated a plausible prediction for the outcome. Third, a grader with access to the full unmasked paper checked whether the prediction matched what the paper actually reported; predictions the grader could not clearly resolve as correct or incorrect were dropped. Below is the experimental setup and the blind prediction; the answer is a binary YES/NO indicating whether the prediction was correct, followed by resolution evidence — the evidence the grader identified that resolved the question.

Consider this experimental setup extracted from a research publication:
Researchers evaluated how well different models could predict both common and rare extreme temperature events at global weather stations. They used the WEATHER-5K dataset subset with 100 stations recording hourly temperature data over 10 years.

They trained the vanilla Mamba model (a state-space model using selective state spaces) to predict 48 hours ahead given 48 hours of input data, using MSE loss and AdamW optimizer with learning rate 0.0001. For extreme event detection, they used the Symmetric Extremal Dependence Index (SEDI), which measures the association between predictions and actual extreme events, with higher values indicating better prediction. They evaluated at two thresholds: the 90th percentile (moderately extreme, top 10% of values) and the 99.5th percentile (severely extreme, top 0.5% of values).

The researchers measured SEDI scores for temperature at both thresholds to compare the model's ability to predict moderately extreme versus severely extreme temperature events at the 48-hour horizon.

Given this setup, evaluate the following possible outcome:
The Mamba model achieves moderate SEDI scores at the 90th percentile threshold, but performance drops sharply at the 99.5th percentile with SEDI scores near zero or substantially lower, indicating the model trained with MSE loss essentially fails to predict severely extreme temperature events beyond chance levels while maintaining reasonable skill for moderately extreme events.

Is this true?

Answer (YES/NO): NO